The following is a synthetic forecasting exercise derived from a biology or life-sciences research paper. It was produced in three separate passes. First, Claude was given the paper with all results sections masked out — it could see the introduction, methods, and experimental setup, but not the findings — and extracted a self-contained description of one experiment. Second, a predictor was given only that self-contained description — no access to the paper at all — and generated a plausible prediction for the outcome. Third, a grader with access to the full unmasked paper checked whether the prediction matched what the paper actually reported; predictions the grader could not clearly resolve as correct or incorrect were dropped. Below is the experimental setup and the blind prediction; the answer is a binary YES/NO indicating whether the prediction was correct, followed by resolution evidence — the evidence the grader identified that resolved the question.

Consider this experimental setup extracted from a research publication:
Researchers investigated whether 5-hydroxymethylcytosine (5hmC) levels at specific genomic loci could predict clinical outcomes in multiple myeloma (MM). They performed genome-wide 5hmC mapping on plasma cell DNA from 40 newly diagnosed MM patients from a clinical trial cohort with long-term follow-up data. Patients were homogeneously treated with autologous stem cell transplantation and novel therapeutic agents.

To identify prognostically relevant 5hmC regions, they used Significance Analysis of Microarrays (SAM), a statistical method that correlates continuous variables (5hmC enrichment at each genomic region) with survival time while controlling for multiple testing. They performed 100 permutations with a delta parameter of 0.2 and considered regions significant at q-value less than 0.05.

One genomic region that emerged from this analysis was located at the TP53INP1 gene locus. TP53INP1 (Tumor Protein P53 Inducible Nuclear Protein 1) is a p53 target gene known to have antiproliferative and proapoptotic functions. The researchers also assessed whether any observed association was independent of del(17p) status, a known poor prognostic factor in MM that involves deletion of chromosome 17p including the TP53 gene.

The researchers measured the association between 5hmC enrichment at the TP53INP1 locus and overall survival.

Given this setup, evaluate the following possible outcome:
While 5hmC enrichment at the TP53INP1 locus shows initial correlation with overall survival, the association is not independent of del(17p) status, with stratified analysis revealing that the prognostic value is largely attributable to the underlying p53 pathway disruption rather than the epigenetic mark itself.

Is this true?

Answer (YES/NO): NO